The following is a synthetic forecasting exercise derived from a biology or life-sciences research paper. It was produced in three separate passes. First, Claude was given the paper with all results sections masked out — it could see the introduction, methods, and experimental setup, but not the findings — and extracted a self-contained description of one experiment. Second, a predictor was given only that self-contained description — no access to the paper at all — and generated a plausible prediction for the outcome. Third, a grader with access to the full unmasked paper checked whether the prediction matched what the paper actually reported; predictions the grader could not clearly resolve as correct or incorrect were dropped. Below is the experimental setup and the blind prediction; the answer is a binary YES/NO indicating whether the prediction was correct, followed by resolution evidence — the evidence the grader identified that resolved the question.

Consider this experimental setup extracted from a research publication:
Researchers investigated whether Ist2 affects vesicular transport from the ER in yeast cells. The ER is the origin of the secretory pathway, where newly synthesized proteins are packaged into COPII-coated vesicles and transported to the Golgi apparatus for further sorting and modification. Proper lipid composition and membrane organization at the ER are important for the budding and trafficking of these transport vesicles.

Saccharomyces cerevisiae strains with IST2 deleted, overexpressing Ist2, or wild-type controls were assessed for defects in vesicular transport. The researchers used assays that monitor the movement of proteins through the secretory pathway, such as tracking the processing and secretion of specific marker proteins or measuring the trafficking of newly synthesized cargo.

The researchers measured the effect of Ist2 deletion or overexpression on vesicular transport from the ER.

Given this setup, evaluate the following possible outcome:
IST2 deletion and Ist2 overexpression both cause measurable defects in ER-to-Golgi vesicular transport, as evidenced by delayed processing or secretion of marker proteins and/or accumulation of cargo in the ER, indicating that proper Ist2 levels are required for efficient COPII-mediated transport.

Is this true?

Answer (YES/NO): NO